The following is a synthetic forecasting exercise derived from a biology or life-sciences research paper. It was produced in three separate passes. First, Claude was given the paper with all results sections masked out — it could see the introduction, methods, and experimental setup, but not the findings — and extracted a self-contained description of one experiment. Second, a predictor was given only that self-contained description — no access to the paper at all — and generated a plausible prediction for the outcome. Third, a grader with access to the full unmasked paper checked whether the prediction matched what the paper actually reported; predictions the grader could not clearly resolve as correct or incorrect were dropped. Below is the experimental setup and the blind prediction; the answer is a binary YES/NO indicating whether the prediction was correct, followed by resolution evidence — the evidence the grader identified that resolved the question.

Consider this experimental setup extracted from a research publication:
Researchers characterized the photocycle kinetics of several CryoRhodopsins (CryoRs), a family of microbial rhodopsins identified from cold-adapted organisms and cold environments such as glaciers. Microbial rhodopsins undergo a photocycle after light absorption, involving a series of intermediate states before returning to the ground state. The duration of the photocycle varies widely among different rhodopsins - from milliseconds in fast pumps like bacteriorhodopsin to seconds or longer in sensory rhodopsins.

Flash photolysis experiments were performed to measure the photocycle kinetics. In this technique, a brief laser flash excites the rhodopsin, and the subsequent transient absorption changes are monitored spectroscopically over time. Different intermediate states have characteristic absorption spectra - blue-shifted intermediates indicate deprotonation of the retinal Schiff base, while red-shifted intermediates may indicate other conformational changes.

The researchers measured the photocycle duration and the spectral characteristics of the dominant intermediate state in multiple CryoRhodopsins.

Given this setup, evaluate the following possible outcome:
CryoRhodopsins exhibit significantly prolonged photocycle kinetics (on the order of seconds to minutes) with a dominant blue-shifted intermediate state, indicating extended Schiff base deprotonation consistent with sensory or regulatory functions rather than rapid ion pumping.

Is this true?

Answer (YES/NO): YES